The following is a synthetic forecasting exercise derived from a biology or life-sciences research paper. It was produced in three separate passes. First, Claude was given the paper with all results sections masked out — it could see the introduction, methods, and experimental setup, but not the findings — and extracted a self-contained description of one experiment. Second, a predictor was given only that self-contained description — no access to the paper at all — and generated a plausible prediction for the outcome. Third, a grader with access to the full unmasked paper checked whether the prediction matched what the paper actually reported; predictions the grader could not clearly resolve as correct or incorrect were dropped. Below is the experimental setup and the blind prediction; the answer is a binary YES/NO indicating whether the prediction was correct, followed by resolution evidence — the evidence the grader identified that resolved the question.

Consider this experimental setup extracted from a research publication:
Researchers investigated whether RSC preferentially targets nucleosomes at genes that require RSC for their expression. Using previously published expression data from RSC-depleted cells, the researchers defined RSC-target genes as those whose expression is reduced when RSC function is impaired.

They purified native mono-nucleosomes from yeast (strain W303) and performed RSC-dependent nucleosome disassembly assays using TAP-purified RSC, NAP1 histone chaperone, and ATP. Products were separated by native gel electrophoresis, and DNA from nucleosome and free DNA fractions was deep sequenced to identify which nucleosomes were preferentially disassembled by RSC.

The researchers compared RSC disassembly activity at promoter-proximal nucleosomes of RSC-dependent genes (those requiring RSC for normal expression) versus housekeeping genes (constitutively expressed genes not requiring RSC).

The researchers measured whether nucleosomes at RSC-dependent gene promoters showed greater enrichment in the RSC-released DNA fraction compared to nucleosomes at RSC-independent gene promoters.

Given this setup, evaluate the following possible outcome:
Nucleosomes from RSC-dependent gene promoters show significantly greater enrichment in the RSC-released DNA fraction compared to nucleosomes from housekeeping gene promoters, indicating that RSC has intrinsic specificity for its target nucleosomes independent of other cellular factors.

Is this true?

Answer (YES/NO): YES